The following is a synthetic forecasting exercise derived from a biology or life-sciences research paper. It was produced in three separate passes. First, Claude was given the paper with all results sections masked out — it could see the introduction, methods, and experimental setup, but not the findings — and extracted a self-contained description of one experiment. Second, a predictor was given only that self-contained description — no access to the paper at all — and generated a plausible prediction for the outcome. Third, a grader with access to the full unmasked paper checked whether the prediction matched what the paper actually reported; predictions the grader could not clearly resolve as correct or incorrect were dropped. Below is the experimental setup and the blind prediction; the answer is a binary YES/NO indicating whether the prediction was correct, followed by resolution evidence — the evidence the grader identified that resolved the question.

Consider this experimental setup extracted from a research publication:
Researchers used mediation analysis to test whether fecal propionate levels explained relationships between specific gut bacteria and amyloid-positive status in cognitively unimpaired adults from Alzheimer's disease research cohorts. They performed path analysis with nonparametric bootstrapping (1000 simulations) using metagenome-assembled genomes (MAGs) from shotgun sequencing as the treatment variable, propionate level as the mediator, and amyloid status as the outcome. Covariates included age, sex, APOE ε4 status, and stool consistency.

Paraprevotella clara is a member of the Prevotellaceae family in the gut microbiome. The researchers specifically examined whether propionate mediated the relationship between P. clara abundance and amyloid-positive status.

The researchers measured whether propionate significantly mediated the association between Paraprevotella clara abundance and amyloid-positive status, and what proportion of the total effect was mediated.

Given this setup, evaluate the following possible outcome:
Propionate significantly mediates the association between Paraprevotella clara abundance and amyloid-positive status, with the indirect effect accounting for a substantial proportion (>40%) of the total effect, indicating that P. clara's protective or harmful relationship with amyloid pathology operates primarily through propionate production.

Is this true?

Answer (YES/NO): NO